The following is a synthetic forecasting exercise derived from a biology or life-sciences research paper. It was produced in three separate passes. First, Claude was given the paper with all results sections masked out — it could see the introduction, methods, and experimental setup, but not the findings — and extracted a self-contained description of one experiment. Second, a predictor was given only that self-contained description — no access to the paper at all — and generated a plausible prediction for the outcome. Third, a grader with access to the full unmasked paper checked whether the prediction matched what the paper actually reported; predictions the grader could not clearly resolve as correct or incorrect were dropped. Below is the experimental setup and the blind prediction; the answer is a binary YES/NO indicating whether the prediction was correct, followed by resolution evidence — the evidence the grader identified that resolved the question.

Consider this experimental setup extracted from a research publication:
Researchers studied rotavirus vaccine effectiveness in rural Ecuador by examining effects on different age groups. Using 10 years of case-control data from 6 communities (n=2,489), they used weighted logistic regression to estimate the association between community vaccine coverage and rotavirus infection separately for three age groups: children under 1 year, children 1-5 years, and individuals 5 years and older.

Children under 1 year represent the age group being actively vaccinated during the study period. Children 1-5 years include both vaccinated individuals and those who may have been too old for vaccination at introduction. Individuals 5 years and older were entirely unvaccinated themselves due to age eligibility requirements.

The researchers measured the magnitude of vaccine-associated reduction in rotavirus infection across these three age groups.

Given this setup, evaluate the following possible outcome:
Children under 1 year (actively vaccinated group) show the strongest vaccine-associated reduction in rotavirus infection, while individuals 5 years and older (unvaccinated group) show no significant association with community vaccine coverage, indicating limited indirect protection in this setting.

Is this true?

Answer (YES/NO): NO